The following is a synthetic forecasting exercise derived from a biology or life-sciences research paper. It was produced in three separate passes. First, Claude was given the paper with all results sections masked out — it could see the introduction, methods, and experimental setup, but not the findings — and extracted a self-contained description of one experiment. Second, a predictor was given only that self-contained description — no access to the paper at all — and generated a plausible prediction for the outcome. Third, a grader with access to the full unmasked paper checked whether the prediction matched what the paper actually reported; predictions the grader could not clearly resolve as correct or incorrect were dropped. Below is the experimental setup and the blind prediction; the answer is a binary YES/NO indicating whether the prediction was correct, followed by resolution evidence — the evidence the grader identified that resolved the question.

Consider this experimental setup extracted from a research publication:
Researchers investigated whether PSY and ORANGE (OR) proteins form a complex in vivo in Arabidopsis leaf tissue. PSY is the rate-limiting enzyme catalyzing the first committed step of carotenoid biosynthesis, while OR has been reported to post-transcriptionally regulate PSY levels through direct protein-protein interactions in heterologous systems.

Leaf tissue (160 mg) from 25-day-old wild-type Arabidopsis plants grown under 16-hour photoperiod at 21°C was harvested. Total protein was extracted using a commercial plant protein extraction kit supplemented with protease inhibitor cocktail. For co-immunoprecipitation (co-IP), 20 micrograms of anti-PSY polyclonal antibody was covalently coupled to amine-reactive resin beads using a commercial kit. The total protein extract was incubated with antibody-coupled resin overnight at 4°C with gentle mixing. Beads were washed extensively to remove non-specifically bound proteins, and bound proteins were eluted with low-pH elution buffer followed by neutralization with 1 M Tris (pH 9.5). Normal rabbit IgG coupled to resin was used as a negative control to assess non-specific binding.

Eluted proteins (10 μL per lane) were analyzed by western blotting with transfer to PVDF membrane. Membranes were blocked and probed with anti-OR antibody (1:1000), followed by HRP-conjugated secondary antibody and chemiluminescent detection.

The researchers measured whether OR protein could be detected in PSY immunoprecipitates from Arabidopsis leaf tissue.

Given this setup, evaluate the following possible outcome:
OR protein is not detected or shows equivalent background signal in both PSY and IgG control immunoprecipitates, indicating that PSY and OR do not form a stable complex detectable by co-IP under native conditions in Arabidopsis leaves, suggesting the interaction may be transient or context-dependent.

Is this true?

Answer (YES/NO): NO